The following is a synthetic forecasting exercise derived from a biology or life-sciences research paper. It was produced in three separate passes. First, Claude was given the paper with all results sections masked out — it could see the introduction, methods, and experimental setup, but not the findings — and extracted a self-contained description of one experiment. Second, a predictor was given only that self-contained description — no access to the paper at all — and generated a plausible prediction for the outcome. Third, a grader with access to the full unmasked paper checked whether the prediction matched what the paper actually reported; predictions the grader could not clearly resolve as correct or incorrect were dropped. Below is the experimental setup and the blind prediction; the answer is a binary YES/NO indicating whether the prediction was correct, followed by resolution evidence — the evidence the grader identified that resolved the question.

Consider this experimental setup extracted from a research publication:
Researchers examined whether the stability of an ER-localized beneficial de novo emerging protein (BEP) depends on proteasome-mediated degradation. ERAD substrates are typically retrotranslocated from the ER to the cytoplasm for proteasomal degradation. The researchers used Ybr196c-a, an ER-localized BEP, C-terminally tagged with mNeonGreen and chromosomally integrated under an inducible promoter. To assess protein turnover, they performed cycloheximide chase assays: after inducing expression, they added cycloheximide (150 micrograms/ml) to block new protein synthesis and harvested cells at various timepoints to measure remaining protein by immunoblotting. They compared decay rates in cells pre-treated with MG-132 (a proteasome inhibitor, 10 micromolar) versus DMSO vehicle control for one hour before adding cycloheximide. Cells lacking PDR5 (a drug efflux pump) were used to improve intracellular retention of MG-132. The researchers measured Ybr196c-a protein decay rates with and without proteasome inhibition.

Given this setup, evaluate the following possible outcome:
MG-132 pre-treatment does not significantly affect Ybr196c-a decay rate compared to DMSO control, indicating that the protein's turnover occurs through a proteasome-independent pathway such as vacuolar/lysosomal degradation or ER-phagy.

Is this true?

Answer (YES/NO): NO